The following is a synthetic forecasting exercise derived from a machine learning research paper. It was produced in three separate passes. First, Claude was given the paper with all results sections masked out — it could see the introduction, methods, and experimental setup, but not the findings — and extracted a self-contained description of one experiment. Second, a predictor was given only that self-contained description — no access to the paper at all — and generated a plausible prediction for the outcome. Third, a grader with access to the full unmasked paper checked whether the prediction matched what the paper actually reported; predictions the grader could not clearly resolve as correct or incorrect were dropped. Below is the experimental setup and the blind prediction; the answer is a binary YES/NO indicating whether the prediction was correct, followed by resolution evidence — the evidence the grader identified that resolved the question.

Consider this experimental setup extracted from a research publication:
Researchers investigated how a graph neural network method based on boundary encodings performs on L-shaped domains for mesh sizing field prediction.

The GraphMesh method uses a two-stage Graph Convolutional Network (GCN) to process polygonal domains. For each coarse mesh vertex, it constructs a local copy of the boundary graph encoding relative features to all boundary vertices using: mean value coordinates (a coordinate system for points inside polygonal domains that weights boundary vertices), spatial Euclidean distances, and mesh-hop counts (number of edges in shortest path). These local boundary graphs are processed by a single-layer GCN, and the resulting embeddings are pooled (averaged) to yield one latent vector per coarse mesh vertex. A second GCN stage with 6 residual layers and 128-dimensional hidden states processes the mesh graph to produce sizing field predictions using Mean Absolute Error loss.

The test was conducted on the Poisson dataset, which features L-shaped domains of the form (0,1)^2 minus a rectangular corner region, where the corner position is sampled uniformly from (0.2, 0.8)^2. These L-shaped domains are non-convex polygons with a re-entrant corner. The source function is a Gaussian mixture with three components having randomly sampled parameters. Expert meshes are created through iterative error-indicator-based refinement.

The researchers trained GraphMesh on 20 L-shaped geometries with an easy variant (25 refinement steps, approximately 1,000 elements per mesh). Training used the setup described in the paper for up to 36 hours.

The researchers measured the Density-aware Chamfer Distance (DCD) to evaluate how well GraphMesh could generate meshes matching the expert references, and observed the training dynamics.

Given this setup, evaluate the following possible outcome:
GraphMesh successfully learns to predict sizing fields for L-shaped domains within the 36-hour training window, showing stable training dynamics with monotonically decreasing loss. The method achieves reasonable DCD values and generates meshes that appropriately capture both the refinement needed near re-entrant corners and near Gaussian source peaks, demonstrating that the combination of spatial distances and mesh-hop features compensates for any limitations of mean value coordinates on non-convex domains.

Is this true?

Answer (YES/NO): NO